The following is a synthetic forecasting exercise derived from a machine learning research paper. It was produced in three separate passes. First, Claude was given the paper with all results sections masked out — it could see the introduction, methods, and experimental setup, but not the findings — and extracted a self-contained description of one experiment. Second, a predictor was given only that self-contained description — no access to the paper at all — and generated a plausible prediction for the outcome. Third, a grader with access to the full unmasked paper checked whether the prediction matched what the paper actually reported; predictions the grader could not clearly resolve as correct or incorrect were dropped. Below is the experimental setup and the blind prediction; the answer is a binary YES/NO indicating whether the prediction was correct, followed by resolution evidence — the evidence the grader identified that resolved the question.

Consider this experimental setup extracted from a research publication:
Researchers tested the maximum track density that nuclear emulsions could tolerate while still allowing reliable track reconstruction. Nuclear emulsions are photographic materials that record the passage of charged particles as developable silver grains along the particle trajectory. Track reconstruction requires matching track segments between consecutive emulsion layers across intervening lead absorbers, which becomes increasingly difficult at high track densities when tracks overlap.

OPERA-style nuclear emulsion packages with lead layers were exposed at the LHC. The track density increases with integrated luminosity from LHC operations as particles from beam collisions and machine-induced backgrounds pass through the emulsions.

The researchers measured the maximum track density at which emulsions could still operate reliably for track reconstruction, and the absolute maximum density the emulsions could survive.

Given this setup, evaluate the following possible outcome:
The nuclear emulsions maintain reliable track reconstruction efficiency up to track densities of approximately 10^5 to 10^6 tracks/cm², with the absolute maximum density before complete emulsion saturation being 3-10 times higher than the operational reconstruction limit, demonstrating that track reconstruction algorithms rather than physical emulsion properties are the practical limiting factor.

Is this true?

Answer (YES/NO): NO